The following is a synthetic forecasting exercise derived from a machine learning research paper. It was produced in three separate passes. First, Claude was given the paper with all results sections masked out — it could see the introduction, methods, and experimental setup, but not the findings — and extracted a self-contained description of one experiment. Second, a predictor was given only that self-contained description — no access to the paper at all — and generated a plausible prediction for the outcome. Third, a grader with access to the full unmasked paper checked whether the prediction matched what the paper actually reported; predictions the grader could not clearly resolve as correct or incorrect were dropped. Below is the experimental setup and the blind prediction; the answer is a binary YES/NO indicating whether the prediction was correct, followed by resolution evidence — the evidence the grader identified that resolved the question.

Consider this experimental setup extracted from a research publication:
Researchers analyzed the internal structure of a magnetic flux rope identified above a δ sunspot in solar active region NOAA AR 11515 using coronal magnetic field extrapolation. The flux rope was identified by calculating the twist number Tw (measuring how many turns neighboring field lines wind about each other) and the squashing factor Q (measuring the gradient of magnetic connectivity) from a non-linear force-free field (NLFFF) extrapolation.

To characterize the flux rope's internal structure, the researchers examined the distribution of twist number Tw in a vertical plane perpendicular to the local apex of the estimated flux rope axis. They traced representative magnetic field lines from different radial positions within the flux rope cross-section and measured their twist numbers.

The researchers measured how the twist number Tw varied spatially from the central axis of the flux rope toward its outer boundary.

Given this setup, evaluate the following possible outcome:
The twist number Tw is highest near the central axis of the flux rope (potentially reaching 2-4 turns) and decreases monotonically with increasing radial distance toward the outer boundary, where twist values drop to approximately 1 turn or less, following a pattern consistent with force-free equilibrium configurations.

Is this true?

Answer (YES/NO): YES